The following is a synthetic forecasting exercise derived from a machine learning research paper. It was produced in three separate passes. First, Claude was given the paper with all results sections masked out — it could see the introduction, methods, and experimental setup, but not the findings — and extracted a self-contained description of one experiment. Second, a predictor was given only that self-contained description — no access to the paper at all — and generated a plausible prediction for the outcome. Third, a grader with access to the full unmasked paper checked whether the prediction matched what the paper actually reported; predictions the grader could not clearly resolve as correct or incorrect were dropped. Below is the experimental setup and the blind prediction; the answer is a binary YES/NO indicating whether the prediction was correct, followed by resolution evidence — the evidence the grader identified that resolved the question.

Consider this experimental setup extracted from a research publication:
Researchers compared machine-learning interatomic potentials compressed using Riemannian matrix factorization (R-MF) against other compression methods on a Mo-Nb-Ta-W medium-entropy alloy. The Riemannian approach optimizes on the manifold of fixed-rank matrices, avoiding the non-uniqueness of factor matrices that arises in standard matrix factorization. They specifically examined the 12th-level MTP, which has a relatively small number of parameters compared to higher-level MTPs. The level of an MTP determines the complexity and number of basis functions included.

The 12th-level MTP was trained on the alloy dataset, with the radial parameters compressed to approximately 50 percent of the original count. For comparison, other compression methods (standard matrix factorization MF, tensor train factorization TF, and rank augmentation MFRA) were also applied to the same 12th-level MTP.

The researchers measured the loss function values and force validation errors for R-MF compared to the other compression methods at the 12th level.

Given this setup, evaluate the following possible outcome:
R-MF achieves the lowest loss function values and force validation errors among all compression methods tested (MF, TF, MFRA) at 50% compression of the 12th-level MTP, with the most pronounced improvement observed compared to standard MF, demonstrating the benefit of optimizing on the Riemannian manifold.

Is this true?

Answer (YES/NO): NO